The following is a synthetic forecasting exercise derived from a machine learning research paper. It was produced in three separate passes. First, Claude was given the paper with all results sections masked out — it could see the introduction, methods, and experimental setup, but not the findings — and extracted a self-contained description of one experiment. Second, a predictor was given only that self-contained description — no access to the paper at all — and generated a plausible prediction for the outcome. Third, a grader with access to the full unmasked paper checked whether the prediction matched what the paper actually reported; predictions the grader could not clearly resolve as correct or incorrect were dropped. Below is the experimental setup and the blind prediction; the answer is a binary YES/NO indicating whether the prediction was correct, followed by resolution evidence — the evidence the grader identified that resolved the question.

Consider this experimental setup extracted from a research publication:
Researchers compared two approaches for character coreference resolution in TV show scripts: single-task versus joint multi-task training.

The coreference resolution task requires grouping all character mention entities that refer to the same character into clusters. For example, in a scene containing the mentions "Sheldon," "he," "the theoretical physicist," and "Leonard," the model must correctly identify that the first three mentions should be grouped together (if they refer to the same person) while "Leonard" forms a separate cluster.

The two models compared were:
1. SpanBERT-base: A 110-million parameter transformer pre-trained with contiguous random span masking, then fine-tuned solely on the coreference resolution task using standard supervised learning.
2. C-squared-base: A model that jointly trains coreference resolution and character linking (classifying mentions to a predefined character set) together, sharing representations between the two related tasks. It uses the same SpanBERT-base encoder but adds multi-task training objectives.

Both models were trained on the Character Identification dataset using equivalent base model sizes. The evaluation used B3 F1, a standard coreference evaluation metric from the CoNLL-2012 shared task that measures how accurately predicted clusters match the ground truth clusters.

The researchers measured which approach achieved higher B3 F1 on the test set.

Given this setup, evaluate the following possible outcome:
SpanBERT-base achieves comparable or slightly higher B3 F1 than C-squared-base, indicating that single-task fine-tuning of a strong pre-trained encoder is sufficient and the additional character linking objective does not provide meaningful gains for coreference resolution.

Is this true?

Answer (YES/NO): NO